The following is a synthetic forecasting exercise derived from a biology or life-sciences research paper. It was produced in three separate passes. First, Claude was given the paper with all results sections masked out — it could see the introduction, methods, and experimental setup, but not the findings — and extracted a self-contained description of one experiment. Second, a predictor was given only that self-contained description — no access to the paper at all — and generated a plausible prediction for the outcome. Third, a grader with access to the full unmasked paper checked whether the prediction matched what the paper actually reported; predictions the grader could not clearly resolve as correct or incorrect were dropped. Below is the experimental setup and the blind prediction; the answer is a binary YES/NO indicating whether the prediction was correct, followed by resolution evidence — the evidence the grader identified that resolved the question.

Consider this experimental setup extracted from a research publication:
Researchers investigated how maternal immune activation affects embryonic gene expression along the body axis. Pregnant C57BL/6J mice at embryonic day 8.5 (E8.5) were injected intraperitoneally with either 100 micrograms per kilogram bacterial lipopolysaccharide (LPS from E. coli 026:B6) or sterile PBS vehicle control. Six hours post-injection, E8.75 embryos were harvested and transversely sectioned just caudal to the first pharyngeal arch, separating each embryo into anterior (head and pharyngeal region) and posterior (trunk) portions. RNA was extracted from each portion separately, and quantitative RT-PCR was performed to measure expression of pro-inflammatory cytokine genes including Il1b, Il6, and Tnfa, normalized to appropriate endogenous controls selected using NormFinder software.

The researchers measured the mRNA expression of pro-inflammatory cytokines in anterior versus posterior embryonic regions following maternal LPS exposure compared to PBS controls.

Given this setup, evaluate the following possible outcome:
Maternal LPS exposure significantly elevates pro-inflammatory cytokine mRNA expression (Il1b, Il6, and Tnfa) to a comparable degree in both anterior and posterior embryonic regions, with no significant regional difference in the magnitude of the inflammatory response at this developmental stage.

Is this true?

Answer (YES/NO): NO